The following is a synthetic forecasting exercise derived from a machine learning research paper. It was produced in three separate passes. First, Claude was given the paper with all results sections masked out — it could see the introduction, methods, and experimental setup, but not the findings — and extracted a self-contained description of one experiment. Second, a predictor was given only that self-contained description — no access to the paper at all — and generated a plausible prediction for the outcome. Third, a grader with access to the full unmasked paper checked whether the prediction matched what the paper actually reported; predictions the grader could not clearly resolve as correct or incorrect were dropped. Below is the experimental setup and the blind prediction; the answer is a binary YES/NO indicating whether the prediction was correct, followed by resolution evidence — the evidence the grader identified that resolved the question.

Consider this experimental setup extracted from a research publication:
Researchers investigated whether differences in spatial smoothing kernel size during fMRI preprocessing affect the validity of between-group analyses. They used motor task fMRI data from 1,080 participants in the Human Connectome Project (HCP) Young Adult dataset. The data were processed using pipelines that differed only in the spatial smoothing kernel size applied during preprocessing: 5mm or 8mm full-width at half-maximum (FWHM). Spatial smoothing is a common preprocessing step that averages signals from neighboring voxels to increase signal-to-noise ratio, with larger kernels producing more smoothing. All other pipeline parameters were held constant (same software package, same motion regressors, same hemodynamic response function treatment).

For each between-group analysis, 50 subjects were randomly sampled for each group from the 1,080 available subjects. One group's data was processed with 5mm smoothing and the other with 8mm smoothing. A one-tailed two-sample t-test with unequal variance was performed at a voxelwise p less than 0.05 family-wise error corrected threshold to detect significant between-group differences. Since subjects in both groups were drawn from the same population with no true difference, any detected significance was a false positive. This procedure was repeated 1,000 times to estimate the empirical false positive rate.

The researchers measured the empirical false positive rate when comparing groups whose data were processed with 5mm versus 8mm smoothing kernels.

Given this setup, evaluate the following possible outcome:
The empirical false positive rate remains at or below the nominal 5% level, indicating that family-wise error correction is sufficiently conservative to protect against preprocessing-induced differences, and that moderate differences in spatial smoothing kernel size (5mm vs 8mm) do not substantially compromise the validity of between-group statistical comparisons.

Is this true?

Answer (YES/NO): NO